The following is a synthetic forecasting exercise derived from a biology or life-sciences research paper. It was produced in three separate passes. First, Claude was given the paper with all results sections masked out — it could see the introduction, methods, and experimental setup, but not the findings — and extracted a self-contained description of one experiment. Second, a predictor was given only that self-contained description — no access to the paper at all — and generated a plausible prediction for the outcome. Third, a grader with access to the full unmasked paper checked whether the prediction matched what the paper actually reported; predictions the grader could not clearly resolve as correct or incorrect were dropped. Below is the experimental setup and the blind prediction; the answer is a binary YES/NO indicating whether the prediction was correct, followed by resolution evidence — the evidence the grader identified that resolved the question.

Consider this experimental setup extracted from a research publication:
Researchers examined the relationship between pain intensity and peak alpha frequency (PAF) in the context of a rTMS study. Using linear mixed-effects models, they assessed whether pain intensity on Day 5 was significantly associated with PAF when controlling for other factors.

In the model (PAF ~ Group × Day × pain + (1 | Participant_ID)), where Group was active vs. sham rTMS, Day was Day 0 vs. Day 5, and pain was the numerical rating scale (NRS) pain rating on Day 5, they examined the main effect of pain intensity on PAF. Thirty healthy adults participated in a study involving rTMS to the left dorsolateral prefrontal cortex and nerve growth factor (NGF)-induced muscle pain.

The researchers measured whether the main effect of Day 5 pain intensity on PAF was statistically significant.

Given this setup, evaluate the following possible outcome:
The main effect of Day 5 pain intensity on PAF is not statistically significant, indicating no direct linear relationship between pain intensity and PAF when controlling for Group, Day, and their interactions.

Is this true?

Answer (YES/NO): NO